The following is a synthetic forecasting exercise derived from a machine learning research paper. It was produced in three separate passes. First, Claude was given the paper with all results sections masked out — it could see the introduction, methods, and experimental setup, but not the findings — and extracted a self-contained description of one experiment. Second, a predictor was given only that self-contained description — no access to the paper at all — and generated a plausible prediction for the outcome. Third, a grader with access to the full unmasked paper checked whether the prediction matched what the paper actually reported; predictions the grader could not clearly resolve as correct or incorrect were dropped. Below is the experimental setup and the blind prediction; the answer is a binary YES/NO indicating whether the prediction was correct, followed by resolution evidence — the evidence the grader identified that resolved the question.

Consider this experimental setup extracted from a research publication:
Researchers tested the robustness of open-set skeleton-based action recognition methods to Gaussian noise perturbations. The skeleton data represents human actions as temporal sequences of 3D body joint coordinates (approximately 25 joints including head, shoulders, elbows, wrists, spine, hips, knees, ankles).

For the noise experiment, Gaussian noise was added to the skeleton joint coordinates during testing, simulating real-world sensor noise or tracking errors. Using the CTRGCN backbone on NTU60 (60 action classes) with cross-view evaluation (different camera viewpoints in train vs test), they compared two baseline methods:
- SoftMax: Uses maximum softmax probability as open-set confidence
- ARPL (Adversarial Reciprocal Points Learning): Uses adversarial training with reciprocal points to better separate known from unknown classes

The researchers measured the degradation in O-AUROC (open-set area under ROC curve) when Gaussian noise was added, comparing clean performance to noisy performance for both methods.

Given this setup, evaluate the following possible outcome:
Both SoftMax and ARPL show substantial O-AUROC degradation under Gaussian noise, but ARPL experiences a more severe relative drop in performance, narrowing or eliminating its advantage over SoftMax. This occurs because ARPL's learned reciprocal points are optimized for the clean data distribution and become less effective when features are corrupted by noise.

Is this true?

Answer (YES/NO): NO